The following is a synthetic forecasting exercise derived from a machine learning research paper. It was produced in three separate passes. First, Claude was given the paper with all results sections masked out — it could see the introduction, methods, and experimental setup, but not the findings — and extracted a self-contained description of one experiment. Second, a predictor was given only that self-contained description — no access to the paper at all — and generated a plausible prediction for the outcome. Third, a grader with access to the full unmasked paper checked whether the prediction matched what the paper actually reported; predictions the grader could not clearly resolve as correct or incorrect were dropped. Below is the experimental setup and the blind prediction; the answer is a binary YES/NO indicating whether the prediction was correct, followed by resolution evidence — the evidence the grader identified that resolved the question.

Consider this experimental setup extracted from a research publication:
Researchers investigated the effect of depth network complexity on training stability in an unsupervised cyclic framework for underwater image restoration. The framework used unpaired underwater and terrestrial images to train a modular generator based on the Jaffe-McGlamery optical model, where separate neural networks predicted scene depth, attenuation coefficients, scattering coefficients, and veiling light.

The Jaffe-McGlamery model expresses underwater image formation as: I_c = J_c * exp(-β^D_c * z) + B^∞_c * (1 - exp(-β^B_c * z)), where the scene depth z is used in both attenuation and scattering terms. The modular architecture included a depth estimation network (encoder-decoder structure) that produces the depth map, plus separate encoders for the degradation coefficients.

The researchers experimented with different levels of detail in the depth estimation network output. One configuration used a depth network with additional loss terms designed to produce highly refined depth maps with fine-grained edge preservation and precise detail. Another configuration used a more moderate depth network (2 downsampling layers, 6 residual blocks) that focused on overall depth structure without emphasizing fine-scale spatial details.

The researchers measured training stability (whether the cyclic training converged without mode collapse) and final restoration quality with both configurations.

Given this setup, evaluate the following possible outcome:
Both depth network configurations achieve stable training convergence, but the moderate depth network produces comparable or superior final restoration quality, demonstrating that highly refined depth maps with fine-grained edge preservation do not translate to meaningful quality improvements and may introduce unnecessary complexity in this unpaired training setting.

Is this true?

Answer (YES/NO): NO